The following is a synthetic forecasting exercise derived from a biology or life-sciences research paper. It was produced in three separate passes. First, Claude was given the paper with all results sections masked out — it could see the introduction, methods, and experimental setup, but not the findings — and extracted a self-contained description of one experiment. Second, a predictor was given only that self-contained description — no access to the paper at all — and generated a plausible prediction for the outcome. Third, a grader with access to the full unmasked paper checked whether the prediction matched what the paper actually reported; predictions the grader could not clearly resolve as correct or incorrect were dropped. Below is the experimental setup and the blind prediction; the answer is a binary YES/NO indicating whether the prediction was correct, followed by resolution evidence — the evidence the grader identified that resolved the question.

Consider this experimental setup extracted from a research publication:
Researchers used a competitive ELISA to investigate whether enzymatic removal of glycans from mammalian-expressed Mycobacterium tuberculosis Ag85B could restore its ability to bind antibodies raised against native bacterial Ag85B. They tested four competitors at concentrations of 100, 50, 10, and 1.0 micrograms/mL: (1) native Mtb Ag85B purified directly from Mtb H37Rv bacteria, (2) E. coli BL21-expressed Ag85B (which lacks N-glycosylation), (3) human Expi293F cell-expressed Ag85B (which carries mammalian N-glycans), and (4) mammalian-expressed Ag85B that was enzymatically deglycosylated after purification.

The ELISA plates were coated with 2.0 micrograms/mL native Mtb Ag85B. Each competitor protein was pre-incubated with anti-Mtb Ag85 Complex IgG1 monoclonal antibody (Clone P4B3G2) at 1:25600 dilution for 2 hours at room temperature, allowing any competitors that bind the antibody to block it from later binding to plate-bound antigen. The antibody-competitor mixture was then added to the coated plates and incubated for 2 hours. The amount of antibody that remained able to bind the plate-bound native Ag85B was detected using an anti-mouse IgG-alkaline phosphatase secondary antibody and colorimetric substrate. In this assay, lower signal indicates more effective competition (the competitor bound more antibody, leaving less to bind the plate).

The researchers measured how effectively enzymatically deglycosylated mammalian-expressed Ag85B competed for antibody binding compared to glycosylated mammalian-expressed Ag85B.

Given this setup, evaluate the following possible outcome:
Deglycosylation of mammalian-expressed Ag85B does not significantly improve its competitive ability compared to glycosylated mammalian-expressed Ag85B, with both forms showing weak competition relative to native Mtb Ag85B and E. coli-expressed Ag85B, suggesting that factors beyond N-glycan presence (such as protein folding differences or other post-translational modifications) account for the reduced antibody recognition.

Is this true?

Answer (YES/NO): NO